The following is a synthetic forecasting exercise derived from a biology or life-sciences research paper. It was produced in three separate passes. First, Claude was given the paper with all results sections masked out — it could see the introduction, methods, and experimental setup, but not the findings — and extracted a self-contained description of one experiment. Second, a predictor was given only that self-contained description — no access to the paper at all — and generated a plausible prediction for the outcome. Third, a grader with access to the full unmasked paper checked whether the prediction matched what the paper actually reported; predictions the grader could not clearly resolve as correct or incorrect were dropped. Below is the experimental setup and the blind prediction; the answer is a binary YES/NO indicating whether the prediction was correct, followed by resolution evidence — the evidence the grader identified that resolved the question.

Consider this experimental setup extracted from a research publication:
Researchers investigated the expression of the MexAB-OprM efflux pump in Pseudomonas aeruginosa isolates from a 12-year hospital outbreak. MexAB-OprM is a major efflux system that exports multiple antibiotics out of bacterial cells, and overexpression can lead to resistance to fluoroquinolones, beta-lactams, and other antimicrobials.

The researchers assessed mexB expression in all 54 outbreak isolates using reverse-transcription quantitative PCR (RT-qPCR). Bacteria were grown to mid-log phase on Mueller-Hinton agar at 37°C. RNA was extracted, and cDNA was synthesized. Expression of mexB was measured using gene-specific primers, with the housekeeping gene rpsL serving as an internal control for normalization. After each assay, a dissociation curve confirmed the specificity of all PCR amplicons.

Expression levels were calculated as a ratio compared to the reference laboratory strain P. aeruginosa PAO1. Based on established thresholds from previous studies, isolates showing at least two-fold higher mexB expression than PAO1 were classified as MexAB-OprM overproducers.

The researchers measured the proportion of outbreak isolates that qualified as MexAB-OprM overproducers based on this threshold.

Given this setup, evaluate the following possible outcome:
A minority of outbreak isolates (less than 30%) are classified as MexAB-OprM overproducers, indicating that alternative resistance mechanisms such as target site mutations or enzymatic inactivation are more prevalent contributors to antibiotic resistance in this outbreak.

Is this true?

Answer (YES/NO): NO